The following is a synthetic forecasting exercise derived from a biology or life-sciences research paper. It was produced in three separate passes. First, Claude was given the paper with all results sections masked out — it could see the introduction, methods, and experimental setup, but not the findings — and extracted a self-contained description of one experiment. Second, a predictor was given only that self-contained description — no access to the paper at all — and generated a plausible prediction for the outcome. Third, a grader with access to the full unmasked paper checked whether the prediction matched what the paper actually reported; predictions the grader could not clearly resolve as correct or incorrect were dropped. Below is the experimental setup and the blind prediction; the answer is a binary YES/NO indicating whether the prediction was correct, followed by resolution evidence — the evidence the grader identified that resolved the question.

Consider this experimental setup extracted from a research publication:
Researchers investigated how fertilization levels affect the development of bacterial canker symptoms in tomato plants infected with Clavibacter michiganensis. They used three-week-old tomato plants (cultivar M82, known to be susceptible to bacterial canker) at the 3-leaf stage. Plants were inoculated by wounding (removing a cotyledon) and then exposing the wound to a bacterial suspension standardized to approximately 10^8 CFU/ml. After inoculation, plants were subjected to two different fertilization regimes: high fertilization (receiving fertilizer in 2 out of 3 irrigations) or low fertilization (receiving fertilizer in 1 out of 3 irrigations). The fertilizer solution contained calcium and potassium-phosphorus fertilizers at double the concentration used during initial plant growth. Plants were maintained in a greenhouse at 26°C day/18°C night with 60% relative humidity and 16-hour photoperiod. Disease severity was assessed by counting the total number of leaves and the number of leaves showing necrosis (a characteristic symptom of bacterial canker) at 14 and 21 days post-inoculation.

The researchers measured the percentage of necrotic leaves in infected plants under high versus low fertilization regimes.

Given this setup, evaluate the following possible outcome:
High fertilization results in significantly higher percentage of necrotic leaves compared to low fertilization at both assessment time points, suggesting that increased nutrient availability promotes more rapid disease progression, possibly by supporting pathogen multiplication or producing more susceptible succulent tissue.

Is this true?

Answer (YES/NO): NO